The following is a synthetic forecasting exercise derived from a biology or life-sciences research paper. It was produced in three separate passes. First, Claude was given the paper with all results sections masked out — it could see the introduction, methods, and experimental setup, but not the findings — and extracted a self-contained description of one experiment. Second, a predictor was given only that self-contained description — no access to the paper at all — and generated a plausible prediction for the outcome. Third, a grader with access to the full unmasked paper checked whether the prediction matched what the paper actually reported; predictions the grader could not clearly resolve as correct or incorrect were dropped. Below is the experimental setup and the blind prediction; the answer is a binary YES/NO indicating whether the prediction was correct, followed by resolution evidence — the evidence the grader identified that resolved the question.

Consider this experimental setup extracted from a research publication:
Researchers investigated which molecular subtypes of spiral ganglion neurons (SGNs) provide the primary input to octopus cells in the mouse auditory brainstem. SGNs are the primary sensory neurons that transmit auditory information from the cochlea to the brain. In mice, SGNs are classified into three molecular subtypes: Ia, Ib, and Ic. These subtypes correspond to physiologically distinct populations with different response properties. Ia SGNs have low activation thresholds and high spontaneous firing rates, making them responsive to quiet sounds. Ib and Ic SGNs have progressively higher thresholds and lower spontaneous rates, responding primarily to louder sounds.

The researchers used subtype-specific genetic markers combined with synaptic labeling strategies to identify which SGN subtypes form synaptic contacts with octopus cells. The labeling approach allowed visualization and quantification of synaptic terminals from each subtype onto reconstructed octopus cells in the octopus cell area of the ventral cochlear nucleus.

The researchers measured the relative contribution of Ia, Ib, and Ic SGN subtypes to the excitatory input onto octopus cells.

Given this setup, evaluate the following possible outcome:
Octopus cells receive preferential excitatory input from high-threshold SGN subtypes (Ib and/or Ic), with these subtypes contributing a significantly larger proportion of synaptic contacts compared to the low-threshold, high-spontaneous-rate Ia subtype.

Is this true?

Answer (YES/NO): NO